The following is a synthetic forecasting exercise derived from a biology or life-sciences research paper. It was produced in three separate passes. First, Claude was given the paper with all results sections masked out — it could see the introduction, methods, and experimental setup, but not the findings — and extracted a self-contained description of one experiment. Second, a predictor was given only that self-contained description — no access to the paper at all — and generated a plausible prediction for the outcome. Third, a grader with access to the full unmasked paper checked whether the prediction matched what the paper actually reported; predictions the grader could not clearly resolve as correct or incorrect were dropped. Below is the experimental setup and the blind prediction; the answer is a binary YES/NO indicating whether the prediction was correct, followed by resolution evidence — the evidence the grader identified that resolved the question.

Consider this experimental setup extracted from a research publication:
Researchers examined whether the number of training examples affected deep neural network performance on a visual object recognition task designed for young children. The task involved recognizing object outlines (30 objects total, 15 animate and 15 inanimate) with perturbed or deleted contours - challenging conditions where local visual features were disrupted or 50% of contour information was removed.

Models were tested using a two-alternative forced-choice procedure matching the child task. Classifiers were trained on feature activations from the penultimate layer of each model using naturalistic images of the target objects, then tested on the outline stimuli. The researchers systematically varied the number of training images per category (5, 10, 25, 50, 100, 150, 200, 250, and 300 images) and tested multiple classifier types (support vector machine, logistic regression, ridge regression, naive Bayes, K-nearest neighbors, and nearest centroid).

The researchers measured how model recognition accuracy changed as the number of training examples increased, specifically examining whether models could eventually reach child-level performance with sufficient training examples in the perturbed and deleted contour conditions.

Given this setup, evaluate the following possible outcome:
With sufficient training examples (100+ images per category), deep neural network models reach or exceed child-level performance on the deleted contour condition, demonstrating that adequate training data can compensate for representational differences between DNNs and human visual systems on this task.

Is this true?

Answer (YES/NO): NO